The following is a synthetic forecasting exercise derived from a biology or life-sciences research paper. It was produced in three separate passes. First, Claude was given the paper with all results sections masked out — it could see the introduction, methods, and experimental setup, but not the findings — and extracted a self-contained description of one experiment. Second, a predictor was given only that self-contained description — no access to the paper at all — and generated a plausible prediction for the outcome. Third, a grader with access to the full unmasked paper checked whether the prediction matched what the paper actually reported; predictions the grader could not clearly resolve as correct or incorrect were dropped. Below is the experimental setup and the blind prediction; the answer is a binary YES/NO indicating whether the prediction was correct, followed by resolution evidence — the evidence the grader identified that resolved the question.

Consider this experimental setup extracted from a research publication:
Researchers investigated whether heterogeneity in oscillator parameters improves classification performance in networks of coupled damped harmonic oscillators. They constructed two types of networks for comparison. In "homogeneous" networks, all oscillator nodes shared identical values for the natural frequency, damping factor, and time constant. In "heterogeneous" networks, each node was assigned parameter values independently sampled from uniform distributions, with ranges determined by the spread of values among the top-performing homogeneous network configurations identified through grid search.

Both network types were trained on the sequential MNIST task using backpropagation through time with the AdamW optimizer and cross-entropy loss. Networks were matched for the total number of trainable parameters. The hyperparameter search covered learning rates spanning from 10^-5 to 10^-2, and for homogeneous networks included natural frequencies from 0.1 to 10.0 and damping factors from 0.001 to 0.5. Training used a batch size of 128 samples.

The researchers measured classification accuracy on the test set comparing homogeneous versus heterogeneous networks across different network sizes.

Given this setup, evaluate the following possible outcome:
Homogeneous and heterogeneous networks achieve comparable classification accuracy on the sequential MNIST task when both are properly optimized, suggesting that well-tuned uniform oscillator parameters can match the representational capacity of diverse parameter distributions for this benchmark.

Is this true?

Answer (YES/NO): YES